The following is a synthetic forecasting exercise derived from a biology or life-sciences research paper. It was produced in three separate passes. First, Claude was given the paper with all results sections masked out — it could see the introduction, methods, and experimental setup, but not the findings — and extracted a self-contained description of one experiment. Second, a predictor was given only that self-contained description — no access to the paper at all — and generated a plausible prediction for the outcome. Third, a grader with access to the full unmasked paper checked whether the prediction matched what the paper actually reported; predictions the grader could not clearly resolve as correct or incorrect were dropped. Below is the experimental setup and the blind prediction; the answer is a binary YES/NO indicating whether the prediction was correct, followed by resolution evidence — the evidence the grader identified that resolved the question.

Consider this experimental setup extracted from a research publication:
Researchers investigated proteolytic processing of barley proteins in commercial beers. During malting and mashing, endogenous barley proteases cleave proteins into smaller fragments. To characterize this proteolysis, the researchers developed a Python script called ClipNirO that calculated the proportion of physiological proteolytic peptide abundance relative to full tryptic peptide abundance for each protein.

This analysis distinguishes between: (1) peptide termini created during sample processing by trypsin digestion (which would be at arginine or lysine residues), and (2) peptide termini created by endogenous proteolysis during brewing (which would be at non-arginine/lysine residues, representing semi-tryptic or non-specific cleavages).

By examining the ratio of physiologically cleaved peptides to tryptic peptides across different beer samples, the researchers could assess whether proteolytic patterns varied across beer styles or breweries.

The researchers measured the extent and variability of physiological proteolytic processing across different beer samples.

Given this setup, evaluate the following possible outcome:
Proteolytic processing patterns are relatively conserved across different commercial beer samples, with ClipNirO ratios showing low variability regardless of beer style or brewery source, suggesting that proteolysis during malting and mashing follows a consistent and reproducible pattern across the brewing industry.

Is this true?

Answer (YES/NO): NO